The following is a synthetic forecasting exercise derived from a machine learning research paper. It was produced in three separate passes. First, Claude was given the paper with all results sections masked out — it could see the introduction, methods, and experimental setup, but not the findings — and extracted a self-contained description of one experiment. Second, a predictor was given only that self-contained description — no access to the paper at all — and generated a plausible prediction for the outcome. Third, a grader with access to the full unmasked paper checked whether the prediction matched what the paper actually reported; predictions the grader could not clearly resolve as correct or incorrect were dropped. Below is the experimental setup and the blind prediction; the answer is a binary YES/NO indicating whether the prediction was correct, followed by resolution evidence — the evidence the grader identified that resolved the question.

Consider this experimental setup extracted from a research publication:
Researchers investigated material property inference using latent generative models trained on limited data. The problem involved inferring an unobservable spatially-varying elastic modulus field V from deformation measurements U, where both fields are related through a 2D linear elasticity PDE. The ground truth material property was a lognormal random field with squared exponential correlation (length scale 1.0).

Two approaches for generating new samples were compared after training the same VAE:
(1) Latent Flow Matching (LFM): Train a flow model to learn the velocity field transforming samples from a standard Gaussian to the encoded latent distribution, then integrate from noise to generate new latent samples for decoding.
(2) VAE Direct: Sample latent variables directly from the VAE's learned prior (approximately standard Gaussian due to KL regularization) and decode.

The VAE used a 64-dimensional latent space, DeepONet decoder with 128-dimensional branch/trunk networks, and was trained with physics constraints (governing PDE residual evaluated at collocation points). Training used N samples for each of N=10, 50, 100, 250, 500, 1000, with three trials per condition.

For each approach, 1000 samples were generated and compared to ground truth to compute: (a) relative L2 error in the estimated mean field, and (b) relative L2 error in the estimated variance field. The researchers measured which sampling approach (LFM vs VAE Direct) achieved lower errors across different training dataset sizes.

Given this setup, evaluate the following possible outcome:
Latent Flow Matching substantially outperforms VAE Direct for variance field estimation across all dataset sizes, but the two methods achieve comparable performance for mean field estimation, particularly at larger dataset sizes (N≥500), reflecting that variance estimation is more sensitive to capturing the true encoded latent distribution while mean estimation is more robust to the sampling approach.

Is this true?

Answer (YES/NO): NO